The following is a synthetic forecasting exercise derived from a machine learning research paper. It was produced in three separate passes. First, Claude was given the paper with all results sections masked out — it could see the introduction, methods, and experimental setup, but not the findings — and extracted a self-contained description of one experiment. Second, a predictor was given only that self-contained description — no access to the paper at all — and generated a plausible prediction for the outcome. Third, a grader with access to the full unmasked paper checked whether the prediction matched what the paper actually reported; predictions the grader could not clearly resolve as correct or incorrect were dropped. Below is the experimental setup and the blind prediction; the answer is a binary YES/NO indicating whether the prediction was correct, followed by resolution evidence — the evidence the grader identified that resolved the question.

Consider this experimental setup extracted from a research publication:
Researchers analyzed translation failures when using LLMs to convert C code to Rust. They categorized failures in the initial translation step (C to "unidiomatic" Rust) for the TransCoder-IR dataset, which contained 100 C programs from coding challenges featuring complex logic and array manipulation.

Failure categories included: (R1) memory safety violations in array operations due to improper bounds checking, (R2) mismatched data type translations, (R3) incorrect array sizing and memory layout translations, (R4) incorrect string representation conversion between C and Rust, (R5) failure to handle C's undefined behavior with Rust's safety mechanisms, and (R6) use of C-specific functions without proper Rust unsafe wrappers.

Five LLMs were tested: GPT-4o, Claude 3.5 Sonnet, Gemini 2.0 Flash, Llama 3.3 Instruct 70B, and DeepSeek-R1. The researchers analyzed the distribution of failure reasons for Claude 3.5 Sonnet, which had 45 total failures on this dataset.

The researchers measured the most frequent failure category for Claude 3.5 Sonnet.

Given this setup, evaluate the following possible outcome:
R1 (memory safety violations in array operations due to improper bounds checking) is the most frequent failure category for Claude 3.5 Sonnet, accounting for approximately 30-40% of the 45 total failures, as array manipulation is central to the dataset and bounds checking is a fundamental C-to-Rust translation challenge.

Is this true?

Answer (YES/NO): NO